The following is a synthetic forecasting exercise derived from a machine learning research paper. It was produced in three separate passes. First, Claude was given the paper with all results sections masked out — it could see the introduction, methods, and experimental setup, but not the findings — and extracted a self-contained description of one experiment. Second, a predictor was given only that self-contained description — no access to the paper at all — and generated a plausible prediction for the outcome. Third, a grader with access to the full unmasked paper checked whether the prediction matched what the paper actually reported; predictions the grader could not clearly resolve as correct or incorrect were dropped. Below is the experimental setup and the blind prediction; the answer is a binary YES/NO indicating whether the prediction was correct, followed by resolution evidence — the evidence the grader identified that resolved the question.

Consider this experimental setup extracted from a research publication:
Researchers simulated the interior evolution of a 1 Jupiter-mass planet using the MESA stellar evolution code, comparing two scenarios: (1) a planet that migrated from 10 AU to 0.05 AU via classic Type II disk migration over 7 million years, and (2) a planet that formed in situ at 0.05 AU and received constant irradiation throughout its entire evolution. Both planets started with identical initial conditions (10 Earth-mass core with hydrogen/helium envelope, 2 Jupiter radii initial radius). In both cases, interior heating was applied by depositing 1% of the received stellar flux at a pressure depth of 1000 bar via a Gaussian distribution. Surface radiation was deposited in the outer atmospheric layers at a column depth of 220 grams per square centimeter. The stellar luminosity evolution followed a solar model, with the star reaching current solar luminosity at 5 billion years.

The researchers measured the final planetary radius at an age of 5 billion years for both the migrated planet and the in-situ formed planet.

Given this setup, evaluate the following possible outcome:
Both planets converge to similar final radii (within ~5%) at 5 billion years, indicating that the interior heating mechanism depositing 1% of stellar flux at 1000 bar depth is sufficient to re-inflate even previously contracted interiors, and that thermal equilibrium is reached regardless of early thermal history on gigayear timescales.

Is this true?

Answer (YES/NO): YES